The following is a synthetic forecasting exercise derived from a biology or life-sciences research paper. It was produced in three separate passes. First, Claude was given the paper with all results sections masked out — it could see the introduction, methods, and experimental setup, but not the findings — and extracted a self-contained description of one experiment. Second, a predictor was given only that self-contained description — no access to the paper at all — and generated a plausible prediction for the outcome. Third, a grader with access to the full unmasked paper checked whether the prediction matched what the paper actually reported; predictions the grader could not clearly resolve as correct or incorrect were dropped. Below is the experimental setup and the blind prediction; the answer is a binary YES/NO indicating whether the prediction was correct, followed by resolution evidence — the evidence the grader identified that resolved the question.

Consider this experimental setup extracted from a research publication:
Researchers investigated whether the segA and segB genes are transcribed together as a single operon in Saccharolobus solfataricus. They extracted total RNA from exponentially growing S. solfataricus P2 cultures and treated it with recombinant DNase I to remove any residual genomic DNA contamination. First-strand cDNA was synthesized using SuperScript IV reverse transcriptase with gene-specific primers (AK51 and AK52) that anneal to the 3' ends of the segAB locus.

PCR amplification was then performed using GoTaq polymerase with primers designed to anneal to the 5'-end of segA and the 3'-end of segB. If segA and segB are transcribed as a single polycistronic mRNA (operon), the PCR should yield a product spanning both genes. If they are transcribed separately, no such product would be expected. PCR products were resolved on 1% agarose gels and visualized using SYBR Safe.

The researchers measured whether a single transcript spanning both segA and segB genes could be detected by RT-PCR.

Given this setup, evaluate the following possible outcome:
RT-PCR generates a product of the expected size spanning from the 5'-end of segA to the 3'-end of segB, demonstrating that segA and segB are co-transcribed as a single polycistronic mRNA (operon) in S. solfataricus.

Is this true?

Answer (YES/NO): YES